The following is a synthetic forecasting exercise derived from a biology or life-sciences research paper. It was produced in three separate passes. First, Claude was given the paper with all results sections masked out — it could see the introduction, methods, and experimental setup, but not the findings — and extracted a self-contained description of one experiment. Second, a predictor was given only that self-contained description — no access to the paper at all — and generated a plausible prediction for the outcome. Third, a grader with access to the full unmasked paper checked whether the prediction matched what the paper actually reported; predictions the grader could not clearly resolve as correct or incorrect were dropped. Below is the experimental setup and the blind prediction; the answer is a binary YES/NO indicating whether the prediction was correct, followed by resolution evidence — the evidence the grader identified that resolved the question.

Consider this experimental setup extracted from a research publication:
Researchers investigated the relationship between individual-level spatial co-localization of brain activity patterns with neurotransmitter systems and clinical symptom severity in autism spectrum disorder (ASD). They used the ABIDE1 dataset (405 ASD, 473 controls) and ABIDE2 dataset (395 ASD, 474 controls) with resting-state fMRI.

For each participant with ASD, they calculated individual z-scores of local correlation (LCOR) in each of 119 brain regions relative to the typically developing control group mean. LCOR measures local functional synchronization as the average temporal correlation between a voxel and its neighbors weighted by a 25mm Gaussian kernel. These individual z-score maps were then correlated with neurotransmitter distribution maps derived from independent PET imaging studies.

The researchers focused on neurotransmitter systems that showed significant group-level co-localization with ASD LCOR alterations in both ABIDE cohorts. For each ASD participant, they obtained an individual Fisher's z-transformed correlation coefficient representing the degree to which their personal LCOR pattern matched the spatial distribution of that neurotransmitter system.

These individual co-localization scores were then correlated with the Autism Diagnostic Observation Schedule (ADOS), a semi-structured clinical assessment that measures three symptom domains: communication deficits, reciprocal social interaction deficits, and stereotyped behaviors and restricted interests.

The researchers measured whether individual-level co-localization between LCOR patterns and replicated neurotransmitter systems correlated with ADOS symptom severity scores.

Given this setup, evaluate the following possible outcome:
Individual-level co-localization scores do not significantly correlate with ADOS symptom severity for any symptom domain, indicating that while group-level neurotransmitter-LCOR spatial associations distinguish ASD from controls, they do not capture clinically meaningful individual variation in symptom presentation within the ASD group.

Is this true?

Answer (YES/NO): YES